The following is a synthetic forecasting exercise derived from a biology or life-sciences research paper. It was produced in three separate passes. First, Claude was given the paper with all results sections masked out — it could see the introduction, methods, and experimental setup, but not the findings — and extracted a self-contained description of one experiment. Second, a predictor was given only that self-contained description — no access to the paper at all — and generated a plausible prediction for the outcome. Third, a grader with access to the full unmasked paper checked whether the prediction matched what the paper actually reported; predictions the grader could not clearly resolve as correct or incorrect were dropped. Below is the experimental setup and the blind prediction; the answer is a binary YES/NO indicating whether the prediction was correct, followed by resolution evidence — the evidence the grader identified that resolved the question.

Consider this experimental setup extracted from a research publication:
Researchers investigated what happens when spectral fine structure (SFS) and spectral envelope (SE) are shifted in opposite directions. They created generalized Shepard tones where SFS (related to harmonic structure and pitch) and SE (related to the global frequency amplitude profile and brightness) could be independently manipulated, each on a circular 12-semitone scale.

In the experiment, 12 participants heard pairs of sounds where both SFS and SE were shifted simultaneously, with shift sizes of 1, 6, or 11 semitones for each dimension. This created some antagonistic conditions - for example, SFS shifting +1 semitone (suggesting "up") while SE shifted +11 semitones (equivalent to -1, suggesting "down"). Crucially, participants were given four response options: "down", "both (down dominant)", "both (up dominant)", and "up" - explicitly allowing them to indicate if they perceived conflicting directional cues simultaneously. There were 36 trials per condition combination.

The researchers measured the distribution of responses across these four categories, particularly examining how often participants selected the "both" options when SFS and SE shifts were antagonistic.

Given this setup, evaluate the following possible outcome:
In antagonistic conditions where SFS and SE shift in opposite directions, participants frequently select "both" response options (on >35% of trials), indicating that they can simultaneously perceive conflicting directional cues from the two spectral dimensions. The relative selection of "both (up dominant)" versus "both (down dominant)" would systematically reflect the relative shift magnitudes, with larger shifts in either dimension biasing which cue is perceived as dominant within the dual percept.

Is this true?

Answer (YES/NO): NO